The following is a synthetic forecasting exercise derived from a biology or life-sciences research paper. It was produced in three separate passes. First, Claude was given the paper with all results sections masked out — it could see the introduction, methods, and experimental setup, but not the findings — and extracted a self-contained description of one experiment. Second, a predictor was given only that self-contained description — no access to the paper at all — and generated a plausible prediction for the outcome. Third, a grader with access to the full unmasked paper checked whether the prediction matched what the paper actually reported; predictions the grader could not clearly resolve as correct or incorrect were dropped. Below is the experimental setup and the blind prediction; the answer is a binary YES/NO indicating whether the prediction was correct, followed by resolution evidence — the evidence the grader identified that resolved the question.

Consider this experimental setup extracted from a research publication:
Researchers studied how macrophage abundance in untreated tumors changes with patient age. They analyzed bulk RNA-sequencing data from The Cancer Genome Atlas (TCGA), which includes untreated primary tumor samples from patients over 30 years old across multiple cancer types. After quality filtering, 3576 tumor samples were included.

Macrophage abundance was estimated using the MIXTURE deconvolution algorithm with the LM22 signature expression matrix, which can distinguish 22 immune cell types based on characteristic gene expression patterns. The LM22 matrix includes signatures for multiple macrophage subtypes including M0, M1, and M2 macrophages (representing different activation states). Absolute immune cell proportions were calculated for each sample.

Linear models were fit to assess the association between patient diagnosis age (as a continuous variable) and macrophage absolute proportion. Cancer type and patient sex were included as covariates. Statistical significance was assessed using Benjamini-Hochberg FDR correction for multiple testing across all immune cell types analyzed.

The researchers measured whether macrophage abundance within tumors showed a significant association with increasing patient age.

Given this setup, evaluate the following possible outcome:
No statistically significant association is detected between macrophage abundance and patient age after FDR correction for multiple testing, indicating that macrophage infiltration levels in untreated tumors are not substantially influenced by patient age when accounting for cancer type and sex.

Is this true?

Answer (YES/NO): NO